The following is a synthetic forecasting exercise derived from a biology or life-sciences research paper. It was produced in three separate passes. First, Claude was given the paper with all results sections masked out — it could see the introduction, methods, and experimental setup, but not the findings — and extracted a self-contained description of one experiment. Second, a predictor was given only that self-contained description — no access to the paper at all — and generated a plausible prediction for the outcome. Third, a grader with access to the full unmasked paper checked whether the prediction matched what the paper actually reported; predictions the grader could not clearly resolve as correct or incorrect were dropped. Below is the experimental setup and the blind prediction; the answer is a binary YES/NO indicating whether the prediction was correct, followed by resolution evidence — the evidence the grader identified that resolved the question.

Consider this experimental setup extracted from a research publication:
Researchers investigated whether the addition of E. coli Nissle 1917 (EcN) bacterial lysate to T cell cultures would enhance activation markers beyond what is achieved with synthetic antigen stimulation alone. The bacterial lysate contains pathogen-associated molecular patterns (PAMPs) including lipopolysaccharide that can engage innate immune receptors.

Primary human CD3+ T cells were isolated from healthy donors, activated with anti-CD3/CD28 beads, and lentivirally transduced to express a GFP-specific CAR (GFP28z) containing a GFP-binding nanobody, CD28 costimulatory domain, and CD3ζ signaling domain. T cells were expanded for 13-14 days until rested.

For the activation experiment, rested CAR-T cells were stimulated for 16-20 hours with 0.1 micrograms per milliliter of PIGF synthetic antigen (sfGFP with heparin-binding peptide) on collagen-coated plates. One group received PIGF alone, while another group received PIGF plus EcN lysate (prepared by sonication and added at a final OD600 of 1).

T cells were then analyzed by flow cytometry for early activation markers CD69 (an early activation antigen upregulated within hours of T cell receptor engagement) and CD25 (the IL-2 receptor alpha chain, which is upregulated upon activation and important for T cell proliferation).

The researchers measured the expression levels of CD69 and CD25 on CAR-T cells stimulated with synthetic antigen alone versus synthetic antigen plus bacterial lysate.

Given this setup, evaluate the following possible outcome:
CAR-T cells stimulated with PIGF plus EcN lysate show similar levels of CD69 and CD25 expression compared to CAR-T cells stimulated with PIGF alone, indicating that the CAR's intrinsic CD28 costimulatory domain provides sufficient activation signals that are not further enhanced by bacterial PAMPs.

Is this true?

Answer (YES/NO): NO